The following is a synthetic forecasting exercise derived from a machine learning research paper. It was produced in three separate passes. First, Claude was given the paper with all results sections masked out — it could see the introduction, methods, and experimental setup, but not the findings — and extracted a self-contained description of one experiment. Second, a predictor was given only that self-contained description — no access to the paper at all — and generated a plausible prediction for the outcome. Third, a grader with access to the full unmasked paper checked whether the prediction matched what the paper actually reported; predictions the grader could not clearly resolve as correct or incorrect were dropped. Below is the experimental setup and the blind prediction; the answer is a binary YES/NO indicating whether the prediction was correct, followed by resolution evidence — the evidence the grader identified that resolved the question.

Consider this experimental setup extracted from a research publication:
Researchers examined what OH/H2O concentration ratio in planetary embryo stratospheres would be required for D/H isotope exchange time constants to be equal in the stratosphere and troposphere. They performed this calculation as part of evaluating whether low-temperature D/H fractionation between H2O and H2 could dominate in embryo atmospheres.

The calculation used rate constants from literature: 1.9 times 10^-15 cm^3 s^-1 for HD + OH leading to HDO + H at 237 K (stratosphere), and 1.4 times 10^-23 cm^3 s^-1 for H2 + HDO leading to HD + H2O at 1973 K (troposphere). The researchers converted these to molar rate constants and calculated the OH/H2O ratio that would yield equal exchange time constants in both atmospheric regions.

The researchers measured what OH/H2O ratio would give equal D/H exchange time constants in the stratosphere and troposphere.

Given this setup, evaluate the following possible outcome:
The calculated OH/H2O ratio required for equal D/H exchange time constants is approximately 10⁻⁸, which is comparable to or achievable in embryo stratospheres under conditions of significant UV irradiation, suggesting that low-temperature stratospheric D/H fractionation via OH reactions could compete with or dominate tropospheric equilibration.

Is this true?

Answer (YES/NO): NO